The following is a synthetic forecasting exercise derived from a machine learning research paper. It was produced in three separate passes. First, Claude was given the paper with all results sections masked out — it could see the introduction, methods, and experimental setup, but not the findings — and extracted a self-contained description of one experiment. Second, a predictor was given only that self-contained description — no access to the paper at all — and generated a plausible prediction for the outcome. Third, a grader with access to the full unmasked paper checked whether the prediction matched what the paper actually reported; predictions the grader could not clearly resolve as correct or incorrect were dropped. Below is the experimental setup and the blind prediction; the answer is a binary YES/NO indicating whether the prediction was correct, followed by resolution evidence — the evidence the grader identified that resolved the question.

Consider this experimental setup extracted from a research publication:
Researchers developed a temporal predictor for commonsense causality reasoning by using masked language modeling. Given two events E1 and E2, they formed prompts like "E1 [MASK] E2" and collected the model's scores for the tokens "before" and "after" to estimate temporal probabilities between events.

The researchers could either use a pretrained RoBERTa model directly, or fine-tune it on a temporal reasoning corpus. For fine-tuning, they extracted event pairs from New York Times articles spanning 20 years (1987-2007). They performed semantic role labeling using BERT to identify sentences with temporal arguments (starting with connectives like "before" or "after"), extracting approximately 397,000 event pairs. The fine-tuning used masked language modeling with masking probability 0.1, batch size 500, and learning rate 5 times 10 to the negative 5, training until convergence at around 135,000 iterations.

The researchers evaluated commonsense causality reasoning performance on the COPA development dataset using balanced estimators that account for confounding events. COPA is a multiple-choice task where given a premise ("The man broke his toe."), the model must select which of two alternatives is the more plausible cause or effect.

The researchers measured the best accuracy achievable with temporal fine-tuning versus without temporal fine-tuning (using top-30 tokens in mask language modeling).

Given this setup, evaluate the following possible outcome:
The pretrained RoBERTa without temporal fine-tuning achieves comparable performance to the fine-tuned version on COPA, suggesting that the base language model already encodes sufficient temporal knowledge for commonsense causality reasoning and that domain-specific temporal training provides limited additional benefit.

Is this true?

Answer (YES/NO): NO